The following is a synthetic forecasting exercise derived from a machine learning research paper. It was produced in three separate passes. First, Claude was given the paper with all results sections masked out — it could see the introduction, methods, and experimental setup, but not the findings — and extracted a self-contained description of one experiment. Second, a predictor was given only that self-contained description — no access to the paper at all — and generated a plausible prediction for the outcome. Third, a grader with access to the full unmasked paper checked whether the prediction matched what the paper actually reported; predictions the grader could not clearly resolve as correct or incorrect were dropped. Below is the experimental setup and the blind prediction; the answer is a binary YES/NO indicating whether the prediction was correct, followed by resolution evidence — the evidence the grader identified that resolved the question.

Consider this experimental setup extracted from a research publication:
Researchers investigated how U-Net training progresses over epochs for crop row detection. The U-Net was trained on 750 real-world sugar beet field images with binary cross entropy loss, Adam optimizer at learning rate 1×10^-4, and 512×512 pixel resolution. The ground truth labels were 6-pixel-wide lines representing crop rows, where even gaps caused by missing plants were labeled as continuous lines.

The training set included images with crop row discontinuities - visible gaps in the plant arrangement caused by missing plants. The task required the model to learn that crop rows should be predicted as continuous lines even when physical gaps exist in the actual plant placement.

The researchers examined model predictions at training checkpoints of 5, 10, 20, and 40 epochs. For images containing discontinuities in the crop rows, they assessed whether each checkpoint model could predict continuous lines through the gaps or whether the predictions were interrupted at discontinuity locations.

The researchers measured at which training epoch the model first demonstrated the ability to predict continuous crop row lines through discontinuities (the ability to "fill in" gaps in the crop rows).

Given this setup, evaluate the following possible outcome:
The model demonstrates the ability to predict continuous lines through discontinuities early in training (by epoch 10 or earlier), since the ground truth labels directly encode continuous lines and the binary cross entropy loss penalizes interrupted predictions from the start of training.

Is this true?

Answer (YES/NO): NO